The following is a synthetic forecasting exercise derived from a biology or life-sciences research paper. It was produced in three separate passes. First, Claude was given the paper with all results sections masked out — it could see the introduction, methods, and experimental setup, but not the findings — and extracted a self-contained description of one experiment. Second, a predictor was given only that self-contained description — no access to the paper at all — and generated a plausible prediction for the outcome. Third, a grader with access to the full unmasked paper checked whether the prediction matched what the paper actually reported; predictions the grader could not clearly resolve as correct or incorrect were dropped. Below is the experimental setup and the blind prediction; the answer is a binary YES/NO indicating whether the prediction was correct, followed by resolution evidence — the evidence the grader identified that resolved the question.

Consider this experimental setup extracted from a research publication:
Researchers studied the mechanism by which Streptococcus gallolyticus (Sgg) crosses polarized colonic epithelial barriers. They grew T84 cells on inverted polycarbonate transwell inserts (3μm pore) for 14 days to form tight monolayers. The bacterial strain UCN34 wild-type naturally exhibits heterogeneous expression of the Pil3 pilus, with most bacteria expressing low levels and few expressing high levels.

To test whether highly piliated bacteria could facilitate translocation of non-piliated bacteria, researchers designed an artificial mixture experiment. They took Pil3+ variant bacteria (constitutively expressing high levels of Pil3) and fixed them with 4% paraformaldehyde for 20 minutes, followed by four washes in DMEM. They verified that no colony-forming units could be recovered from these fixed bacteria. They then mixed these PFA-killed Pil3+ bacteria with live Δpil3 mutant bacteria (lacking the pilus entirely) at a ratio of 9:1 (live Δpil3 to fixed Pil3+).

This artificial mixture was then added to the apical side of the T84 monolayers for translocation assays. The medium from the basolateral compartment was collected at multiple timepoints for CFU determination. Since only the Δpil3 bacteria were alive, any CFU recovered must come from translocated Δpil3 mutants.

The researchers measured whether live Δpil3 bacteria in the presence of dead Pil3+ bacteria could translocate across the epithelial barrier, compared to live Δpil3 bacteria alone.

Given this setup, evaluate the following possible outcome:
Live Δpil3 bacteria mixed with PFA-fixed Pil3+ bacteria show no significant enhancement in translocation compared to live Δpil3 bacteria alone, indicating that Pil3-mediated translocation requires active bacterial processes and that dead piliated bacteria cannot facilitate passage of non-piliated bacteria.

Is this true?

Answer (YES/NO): NO